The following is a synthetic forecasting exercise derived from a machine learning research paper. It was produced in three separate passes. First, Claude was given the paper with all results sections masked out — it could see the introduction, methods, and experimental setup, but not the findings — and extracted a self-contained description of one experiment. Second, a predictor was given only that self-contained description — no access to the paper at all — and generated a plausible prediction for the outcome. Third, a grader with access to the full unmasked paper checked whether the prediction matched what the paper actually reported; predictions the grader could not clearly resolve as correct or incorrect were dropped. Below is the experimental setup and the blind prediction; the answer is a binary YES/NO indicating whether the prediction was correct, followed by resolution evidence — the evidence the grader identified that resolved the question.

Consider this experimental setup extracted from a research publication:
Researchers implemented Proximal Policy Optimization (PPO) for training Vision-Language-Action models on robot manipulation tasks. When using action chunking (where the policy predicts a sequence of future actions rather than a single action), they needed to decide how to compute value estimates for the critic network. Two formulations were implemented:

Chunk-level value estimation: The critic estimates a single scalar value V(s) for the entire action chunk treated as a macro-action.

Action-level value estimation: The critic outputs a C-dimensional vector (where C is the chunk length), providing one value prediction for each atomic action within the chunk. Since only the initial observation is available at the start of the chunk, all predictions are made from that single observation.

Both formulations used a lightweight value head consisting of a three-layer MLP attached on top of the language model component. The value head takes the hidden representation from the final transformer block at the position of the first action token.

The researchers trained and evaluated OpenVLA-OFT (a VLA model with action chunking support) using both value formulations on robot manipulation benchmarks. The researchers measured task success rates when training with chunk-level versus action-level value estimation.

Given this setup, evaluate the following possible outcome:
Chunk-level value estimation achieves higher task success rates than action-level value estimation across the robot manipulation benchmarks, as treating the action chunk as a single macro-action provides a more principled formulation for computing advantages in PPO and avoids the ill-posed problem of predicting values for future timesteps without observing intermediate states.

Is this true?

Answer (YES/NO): NO